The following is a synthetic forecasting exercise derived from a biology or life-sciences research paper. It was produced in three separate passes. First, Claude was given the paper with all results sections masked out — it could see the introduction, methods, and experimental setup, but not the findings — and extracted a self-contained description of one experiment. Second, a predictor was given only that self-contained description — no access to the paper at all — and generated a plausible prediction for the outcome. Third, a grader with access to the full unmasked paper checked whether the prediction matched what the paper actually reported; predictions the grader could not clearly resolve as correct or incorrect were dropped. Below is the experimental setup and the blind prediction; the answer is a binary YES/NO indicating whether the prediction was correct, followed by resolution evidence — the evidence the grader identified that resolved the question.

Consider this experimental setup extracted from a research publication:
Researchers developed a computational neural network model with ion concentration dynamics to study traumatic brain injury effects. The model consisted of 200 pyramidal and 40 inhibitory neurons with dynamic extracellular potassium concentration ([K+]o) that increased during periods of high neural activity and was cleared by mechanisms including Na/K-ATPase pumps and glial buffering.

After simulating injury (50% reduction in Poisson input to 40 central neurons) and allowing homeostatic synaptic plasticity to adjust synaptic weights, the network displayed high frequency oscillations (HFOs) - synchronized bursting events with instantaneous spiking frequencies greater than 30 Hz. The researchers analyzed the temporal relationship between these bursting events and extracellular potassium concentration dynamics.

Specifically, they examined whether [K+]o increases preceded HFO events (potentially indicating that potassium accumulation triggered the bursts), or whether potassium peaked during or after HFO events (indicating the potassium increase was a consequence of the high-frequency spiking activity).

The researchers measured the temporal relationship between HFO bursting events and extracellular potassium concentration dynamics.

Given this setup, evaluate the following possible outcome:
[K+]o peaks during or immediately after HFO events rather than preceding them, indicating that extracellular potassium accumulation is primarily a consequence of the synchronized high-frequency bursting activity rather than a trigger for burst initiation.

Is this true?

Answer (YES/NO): NO